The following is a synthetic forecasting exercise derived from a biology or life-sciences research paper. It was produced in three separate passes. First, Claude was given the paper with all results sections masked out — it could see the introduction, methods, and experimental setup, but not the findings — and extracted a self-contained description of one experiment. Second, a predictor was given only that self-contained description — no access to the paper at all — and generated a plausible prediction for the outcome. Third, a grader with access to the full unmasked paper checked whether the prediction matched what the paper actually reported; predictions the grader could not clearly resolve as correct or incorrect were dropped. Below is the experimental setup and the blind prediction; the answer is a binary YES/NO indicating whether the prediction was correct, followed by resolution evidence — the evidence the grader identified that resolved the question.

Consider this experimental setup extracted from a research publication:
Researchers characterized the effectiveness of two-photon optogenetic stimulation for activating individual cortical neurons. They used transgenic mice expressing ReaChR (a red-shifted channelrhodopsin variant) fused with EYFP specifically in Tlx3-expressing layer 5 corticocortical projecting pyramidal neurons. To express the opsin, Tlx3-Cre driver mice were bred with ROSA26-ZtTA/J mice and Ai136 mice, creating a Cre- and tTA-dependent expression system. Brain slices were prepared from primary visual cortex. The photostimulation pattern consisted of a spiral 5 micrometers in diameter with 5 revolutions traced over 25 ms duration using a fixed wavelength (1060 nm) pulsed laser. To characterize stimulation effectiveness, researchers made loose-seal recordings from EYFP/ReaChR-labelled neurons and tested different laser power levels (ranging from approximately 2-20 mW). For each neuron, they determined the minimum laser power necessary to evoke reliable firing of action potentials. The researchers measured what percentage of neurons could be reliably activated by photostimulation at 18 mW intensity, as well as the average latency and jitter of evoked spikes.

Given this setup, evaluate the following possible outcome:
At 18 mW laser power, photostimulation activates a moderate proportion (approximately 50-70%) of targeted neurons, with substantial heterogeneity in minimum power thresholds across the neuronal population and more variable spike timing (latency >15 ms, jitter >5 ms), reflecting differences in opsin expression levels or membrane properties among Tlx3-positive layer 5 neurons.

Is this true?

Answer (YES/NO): NO